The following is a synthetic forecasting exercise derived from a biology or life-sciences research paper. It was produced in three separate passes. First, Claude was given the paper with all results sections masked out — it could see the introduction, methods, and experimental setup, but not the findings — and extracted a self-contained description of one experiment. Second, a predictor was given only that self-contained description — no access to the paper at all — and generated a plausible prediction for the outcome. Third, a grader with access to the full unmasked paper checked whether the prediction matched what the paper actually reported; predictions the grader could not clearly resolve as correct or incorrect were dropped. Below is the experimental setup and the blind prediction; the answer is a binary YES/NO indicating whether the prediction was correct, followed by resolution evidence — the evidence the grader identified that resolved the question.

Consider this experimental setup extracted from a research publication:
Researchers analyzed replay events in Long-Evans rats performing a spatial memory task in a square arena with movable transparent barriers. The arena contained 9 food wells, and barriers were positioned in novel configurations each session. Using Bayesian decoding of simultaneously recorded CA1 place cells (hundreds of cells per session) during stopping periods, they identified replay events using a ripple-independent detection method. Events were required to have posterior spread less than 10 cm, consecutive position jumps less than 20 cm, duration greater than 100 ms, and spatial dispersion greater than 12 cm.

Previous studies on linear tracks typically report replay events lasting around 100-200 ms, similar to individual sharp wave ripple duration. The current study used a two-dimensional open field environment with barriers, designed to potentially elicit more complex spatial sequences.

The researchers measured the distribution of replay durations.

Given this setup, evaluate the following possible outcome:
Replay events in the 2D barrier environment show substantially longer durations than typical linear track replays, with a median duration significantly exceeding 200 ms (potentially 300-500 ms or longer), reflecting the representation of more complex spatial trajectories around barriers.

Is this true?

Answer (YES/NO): NO